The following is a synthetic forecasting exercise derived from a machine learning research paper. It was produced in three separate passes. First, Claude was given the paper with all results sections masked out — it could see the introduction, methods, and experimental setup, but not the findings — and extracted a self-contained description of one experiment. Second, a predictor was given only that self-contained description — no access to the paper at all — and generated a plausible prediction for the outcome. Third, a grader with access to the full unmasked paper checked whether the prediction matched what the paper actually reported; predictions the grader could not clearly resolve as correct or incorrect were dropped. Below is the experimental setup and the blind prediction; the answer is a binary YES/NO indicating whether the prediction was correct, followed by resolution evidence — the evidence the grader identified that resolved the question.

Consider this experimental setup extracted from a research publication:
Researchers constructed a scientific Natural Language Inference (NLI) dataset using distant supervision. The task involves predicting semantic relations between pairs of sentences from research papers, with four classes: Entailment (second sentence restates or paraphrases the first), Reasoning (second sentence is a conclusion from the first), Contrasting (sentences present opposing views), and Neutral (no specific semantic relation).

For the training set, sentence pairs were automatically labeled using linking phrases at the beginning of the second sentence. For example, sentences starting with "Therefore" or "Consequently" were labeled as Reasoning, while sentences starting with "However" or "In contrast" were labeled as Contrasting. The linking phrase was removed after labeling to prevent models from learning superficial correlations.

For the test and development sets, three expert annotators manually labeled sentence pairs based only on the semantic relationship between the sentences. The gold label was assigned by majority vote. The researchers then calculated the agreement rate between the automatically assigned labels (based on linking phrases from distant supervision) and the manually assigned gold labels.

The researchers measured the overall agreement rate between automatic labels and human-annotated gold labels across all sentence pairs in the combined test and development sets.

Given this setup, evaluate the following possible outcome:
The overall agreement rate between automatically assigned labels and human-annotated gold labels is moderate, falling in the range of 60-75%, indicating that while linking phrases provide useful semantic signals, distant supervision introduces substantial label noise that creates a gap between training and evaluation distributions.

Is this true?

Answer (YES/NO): NO